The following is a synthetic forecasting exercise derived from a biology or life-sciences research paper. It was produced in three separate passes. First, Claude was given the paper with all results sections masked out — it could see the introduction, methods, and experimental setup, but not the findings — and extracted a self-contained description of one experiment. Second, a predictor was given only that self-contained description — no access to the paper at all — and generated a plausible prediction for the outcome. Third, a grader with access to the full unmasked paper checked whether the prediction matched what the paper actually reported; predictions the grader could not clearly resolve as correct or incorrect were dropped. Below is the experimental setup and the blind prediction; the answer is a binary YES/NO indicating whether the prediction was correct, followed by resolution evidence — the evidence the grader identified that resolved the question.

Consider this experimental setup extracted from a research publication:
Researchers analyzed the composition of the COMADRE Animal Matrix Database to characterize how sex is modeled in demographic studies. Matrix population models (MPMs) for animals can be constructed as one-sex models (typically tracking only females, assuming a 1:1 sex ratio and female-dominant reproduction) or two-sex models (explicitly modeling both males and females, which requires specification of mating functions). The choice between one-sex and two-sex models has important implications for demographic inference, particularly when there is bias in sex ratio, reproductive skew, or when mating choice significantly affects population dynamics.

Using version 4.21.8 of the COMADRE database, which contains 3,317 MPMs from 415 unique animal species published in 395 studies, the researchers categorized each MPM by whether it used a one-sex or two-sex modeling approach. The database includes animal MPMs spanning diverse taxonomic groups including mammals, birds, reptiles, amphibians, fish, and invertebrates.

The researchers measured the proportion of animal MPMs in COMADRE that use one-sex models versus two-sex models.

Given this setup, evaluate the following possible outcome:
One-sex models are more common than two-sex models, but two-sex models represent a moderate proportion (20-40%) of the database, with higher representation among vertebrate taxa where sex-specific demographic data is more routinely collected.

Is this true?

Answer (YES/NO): NO